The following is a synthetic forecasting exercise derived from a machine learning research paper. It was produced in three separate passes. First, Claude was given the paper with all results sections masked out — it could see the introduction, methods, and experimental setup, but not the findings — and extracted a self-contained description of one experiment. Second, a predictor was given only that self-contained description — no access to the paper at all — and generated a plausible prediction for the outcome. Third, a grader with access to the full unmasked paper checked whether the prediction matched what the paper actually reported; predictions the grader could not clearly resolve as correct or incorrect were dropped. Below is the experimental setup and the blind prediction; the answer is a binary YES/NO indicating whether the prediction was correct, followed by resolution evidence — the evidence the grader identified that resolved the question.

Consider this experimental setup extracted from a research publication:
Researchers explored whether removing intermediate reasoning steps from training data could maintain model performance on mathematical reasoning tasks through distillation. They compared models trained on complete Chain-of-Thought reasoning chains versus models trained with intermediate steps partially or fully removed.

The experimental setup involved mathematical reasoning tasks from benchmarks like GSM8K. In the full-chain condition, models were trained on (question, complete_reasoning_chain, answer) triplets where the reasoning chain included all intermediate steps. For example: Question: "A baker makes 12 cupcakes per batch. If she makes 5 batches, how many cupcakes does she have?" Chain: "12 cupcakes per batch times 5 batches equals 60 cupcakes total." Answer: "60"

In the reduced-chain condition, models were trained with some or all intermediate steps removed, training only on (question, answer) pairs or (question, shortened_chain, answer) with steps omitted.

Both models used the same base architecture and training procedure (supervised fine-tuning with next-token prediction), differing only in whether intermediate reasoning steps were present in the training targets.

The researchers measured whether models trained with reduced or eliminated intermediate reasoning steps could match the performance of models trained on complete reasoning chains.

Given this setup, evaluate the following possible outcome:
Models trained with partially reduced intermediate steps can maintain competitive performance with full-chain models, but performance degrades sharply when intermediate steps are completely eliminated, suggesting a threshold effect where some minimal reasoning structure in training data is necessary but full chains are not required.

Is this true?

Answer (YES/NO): YES